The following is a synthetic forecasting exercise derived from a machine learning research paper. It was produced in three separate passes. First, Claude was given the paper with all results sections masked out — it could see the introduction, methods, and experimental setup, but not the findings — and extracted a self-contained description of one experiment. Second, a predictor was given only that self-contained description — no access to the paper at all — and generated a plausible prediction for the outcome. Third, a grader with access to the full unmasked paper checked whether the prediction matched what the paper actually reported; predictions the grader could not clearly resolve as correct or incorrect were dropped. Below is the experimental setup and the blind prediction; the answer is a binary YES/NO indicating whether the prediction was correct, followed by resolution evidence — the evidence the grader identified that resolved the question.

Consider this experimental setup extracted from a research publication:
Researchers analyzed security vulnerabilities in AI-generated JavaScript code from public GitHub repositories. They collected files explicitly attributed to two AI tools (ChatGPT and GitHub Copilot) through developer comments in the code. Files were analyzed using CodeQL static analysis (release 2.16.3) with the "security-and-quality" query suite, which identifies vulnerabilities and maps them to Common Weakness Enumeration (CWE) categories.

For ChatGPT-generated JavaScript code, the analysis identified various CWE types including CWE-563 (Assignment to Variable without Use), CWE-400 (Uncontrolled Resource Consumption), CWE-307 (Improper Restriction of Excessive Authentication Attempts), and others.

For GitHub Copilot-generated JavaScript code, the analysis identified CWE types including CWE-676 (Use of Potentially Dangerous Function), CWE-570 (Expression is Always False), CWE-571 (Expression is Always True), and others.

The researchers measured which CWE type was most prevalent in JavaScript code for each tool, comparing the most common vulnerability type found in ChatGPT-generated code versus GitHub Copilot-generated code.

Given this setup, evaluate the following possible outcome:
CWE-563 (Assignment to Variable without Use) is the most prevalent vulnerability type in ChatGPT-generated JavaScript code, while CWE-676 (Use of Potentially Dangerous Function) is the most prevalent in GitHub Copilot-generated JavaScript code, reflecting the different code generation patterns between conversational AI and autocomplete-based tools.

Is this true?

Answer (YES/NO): YES